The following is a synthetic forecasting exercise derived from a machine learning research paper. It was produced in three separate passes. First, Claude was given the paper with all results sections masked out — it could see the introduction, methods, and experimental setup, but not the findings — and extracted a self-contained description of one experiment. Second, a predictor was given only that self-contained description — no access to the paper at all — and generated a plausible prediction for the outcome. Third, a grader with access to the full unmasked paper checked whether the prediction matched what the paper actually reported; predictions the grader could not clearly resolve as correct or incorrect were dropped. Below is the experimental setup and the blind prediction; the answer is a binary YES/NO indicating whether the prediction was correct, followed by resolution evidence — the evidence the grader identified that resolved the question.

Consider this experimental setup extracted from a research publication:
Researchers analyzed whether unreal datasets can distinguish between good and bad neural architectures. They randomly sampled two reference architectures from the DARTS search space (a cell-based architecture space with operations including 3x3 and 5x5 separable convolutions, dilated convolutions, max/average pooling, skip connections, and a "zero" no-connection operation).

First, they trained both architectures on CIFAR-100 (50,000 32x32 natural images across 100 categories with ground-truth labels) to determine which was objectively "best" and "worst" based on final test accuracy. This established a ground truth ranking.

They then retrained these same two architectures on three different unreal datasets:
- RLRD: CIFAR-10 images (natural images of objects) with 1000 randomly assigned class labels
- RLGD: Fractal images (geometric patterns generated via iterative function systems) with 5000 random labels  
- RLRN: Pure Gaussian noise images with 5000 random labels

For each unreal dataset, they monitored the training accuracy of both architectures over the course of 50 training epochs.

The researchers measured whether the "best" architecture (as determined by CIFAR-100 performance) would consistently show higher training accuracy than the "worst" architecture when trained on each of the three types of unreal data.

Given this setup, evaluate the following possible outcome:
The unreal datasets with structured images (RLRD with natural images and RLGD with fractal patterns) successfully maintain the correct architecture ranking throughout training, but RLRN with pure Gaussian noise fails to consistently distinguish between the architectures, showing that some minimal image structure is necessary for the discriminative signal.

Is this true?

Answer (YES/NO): NO